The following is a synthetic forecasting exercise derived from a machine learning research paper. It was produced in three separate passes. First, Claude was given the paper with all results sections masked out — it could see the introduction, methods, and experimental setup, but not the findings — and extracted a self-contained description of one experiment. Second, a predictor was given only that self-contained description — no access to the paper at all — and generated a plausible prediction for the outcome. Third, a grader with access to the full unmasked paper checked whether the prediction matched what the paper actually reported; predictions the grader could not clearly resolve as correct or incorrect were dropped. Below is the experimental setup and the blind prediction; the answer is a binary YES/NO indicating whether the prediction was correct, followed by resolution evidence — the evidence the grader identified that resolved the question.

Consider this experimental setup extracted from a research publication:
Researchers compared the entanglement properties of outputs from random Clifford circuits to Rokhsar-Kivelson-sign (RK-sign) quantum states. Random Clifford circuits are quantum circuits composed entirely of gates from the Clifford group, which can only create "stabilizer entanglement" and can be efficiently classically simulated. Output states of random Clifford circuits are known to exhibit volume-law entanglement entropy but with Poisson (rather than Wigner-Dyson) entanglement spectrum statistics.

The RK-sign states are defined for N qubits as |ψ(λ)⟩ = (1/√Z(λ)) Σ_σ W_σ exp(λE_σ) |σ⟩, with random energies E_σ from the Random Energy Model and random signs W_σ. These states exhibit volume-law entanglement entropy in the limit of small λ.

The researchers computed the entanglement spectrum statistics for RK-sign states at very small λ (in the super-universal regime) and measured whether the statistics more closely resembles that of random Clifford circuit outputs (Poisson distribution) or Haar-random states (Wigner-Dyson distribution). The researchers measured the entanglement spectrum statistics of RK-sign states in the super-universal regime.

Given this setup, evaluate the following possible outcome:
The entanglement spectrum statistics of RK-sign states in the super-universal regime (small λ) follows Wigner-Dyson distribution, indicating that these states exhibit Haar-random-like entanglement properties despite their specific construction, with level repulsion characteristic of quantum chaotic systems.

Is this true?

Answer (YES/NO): YES